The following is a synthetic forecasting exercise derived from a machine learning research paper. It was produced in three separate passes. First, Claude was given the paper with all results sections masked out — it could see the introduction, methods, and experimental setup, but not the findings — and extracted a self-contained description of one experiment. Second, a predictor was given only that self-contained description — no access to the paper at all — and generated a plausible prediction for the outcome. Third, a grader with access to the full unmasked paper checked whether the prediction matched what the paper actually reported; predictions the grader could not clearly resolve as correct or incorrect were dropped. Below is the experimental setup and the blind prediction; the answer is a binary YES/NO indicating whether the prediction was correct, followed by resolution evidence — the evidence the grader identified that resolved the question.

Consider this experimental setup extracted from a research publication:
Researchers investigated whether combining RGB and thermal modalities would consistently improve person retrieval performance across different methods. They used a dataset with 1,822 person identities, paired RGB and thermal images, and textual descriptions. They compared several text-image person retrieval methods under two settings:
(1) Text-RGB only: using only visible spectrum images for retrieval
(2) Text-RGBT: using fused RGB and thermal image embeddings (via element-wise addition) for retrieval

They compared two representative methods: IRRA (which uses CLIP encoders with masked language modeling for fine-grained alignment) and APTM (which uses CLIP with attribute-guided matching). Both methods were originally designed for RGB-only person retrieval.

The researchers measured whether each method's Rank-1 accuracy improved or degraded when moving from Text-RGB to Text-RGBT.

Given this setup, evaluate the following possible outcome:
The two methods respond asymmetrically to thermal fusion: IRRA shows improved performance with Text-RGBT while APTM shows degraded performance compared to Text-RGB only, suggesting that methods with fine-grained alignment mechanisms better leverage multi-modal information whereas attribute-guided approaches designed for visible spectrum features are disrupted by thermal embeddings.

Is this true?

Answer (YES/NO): YES